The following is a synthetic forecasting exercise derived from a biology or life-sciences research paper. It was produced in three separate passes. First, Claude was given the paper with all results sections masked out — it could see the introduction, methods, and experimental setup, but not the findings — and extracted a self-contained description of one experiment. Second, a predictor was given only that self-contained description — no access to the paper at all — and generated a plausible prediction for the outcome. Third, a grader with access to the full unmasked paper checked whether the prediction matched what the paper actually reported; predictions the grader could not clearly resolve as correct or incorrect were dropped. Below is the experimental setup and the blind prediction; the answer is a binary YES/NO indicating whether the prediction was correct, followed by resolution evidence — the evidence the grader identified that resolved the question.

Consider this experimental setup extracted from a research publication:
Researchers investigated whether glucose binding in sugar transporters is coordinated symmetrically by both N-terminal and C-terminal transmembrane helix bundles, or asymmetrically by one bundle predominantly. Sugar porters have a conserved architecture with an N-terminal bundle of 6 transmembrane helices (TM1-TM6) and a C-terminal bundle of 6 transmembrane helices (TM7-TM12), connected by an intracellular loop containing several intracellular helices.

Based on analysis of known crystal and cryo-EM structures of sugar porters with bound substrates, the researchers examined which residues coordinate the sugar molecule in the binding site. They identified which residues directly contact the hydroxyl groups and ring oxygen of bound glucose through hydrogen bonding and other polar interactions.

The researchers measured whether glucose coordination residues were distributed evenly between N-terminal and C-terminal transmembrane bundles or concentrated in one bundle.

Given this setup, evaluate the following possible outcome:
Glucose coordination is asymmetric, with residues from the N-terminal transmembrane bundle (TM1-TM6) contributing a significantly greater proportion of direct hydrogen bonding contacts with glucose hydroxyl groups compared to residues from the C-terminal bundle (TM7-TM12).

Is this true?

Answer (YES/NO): NO